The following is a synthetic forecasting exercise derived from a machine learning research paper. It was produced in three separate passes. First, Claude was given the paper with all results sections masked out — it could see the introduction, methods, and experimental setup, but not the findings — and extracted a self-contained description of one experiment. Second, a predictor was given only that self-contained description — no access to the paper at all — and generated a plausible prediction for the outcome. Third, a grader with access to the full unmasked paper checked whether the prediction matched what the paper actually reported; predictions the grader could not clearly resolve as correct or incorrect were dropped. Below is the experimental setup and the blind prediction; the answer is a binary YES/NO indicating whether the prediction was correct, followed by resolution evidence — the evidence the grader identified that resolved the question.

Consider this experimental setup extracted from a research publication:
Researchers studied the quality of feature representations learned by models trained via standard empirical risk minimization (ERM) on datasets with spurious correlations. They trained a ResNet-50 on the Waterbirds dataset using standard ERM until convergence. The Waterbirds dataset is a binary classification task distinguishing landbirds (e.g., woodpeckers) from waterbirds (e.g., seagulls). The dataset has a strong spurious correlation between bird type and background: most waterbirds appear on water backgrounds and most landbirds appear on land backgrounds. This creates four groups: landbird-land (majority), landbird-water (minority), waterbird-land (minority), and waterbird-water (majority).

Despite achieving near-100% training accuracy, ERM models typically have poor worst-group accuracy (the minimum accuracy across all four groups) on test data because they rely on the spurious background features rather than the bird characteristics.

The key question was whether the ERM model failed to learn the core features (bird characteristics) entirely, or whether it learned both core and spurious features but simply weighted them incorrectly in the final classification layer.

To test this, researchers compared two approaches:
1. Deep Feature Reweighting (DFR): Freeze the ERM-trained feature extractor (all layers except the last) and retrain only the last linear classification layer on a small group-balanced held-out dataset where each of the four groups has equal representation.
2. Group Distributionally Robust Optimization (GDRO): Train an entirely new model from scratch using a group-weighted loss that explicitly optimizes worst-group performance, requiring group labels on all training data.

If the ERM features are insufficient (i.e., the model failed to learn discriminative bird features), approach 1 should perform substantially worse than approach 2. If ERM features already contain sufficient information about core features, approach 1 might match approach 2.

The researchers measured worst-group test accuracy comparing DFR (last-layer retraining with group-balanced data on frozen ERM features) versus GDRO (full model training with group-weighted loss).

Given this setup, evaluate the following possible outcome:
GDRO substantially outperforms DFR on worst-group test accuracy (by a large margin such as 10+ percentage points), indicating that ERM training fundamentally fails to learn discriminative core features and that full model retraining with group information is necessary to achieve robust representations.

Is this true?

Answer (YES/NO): NO